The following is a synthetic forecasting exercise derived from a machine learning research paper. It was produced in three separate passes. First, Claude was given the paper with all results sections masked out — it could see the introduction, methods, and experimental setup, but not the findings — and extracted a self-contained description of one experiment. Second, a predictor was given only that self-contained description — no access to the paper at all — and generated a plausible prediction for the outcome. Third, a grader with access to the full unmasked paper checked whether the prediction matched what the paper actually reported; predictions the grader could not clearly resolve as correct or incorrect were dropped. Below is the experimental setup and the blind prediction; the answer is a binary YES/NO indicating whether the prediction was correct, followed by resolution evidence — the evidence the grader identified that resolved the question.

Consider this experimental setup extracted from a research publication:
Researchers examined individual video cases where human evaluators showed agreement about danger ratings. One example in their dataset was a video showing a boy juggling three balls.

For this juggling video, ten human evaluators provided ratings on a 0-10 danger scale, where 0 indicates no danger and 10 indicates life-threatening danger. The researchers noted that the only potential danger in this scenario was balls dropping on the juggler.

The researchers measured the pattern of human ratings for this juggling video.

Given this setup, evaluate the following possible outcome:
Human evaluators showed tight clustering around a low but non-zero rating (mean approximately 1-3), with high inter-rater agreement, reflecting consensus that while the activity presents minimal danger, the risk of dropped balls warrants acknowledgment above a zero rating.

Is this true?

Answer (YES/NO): NO